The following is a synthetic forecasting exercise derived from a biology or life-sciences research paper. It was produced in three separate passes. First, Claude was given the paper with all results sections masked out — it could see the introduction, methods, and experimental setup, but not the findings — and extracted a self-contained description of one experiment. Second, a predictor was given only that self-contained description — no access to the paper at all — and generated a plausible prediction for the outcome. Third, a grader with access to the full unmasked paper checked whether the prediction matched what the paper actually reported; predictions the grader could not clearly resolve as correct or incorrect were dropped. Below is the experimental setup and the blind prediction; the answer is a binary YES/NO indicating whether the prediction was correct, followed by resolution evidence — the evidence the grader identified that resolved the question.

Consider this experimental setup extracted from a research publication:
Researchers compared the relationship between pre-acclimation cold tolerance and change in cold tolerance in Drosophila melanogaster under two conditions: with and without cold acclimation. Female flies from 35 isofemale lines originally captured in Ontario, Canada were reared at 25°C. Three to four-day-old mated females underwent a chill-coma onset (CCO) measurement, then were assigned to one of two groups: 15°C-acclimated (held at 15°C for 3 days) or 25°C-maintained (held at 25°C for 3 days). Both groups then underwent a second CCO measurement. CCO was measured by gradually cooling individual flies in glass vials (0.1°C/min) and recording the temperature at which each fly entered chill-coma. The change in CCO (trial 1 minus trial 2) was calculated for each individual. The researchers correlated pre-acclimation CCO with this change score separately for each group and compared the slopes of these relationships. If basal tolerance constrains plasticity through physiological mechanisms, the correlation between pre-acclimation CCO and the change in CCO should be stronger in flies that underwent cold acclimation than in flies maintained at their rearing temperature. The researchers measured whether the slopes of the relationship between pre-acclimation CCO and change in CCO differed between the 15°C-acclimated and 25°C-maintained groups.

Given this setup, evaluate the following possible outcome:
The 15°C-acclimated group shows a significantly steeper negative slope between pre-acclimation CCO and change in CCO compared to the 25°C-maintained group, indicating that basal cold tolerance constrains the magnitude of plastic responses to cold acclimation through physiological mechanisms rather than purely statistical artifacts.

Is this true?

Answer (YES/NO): NO